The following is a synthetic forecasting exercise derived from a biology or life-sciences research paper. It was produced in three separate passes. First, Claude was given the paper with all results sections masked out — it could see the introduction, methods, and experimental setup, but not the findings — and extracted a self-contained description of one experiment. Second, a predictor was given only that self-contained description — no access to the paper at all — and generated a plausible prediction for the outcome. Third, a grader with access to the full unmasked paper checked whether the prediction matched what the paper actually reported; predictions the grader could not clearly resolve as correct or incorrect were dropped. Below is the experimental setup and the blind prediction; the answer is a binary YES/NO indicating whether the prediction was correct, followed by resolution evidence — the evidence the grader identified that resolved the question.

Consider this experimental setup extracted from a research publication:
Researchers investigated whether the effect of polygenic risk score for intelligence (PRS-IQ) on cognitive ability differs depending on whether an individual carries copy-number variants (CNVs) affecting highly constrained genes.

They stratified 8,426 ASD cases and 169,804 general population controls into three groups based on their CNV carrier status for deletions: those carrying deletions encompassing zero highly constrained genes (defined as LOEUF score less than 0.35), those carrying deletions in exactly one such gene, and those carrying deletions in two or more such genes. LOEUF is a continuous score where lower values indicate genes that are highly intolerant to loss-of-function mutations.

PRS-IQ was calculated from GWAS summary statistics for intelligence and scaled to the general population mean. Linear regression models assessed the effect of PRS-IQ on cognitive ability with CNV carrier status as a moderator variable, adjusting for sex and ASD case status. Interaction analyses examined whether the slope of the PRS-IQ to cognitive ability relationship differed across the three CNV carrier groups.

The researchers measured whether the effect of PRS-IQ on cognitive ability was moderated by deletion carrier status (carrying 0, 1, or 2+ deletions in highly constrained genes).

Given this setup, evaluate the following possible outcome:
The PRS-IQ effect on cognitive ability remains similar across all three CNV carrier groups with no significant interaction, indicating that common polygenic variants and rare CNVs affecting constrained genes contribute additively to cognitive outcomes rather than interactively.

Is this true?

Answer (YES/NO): NO